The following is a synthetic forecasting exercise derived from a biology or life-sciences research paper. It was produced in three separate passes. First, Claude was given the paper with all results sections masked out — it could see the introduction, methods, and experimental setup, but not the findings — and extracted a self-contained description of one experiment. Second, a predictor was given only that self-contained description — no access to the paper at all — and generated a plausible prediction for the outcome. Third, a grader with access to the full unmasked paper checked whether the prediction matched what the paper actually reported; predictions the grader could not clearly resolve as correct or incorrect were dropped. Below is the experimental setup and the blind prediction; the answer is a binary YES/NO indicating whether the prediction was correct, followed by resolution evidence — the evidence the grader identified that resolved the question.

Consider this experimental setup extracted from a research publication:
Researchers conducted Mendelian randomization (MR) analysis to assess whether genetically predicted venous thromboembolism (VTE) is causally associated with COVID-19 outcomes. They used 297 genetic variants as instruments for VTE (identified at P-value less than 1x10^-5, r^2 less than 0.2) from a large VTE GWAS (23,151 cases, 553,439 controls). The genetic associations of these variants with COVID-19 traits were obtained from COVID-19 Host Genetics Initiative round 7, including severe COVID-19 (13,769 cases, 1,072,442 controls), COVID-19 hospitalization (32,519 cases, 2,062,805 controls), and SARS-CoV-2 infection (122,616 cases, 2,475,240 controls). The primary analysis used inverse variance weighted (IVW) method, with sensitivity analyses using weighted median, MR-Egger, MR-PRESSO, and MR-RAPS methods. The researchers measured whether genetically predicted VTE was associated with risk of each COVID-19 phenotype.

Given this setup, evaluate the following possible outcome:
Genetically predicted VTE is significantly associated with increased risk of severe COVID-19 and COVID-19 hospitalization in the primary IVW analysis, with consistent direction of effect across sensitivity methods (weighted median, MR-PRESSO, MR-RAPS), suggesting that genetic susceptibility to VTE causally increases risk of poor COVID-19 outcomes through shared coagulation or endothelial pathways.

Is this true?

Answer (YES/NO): YES